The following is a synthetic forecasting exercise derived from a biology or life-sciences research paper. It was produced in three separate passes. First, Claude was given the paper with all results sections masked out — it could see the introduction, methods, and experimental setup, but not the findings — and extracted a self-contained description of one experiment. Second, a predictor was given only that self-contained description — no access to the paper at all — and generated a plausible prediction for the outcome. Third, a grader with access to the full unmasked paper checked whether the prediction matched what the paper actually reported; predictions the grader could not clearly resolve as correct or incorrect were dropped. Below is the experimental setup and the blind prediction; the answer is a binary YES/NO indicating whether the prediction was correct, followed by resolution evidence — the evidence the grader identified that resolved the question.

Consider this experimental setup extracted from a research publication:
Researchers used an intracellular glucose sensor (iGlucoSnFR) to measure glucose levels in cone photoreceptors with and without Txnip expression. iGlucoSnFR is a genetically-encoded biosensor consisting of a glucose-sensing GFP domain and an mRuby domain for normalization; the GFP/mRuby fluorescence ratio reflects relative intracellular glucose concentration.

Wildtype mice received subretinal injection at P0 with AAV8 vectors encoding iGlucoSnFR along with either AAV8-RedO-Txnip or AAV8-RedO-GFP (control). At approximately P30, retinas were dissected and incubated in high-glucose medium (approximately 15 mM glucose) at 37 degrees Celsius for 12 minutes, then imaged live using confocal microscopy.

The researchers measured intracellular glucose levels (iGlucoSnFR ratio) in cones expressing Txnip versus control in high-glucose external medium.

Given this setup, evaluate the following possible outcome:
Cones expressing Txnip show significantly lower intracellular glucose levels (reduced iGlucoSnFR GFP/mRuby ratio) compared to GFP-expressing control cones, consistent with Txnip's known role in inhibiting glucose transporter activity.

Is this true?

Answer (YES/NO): YES